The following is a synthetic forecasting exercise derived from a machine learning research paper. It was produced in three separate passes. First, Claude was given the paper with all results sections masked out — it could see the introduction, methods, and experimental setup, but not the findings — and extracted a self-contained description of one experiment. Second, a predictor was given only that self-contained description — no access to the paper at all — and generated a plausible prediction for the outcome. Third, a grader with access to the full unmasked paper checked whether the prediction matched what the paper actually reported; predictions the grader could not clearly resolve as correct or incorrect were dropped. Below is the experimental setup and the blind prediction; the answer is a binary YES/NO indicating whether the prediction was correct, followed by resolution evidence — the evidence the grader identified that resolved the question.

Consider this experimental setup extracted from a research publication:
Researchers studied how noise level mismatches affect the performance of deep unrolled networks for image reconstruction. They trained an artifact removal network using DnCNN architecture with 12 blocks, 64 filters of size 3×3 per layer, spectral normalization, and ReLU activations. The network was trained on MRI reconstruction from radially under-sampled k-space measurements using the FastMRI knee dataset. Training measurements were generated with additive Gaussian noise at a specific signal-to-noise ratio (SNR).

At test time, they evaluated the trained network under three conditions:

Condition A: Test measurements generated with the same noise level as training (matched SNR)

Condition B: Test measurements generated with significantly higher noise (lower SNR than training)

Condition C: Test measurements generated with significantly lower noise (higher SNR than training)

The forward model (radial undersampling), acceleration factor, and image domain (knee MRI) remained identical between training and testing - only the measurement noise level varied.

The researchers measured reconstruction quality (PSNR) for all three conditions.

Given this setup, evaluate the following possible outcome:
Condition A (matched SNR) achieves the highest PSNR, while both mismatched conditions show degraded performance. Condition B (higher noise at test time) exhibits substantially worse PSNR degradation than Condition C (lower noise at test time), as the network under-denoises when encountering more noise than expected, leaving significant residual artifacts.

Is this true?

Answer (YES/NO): NO